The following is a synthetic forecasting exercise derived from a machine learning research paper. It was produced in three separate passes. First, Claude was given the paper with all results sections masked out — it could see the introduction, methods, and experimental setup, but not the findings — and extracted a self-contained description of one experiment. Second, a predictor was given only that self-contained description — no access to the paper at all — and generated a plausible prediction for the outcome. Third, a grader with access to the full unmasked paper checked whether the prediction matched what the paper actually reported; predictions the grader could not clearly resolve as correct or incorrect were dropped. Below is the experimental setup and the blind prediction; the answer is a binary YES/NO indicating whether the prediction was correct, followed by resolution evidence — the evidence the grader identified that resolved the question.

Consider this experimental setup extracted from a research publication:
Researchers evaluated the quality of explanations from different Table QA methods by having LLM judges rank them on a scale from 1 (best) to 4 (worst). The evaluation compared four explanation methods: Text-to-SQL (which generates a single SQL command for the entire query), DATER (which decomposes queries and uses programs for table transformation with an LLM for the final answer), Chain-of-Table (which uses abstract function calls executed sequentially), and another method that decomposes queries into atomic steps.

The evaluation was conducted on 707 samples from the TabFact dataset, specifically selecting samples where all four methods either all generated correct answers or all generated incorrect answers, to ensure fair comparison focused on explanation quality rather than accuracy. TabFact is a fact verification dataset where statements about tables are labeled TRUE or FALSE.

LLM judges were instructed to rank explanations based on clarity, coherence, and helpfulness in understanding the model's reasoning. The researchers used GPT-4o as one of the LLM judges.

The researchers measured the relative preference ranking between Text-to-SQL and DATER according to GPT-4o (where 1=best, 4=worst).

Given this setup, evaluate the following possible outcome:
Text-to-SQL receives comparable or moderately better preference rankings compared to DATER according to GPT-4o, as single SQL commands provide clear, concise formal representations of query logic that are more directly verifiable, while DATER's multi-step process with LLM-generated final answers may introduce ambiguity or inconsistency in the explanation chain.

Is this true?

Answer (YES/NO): NO